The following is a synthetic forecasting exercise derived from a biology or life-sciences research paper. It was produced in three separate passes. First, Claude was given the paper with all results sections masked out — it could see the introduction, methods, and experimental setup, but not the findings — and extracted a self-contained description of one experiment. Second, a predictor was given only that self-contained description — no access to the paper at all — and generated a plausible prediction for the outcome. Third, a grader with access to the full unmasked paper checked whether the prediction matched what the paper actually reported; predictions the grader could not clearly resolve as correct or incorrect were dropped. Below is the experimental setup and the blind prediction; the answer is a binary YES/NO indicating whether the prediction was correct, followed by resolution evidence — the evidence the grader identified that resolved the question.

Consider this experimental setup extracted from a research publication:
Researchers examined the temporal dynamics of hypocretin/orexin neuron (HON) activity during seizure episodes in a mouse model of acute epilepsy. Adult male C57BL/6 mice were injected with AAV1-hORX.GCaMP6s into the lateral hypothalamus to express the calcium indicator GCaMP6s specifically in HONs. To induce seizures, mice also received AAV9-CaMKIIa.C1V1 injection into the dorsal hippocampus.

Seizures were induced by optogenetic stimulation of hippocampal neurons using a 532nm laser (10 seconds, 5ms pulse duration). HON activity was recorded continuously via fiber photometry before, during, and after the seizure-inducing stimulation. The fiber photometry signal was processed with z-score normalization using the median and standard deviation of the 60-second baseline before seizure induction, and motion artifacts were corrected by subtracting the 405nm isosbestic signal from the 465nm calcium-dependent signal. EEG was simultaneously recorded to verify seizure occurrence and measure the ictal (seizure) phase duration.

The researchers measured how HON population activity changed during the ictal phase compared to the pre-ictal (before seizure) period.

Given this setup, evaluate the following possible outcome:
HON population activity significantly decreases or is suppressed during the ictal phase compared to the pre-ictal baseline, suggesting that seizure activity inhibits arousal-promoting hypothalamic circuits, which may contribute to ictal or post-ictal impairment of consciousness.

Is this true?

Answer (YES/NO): NO